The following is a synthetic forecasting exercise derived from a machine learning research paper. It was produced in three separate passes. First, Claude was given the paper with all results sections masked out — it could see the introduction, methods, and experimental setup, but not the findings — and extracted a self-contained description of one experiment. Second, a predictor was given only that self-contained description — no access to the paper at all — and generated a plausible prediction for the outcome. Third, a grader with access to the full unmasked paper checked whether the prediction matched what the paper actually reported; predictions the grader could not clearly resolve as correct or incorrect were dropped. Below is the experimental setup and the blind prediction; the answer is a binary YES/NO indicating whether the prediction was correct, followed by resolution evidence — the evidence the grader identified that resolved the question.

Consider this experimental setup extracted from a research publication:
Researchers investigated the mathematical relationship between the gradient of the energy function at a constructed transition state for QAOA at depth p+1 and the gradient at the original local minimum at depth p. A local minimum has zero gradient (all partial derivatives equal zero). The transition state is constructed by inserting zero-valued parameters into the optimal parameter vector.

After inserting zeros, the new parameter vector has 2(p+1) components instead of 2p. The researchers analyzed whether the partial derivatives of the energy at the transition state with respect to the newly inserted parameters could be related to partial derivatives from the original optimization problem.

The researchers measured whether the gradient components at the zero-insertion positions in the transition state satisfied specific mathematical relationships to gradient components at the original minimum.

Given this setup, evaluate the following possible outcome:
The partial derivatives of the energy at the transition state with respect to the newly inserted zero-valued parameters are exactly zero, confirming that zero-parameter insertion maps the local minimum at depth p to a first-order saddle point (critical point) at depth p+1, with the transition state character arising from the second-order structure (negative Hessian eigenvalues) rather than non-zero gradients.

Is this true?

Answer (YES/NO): YES